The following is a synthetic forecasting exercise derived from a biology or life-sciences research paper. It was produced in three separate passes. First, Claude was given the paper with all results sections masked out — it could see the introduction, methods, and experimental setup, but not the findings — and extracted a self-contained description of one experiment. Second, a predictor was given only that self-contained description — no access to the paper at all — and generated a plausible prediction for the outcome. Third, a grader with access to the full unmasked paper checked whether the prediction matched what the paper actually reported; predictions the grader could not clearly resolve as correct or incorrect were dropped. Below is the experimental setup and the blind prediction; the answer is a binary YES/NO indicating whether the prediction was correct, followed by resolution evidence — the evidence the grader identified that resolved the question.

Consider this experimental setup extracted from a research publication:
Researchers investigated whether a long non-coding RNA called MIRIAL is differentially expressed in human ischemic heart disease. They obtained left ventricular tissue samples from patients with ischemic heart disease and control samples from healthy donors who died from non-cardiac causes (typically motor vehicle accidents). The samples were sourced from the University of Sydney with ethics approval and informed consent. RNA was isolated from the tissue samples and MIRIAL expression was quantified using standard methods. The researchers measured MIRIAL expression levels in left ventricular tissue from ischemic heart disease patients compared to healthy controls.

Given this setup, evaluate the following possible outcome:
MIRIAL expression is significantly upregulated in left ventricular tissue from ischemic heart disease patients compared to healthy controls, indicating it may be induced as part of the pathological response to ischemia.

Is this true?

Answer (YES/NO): YES